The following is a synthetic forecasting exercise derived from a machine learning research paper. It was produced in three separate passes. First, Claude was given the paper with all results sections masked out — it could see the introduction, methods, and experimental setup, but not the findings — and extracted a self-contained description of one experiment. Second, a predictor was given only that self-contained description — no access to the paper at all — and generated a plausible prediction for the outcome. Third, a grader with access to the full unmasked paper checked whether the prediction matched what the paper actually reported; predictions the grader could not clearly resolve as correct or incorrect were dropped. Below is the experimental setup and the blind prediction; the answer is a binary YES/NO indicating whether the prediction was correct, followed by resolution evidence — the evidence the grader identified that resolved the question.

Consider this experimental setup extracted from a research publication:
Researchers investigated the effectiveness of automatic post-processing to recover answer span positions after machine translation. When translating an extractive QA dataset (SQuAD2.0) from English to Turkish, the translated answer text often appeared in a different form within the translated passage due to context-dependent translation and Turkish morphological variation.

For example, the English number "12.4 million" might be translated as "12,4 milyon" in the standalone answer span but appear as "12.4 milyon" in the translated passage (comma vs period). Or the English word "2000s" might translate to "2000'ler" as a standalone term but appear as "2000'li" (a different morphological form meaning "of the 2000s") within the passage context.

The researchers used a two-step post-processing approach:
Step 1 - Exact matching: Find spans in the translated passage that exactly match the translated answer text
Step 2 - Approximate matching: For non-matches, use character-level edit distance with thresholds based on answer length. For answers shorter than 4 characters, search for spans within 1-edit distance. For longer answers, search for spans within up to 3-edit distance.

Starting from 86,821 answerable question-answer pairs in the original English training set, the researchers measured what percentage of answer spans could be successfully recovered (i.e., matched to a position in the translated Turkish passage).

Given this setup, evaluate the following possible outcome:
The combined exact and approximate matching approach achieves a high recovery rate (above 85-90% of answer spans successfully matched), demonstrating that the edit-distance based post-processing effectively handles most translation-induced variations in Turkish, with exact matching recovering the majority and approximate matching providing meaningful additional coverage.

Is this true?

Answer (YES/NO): NO